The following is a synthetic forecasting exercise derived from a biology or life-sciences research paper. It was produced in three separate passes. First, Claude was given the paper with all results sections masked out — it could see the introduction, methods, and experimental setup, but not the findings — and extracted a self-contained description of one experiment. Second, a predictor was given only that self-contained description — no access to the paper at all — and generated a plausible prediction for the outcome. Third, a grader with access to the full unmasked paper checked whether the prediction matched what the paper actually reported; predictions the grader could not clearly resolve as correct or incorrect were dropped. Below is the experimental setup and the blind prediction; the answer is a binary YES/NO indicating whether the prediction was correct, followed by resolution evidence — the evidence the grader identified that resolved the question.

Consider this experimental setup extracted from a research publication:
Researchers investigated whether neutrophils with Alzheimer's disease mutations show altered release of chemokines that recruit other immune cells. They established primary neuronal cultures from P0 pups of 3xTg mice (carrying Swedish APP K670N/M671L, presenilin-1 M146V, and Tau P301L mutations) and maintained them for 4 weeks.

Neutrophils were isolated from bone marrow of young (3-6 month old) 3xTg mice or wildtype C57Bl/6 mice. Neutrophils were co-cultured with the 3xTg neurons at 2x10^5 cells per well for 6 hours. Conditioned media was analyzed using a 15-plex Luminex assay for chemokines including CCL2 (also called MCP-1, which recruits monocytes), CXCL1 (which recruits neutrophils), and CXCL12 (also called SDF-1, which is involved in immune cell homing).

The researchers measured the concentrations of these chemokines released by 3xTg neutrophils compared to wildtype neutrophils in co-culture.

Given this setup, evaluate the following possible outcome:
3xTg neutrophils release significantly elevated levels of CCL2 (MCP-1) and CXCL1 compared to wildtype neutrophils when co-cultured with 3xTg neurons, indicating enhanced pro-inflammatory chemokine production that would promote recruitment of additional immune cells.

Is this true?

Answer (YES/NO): NO